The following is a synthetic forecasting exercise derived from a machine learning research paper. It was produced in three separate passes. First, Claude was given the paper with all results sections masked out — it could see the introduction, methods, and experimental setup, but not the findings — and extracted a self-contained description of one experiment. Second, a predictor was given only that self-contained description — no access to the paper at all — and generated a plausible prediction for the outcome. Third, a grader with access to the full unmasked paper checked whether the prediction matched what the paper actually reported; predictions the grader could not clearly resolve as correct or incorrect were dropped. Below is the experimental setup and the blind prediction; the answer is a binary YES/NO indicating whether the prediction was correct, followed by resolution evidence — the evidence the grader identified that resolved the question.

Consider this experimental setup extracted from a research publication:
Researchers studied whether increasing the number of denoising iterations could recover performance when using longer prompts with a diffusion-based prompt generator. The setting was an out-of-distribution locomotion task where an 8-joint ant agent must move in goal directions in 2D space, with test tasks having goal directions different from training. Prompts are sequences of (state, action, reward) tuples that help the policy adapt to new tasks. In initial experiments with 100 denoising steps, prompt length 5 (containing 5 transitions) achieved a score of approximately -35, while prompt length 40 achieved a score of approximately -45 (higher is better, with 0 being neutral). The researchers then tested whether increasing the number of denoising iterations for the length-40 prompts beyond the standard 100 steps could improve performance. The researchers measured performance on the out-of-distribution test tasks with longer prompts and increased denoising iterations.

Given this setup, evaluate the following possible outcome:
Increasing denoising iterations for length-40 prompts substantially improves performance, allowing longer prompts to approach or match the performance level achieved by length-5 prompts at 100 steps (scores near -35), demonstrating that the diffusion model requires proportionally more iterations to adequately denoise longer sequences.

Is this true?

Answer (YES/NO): NO